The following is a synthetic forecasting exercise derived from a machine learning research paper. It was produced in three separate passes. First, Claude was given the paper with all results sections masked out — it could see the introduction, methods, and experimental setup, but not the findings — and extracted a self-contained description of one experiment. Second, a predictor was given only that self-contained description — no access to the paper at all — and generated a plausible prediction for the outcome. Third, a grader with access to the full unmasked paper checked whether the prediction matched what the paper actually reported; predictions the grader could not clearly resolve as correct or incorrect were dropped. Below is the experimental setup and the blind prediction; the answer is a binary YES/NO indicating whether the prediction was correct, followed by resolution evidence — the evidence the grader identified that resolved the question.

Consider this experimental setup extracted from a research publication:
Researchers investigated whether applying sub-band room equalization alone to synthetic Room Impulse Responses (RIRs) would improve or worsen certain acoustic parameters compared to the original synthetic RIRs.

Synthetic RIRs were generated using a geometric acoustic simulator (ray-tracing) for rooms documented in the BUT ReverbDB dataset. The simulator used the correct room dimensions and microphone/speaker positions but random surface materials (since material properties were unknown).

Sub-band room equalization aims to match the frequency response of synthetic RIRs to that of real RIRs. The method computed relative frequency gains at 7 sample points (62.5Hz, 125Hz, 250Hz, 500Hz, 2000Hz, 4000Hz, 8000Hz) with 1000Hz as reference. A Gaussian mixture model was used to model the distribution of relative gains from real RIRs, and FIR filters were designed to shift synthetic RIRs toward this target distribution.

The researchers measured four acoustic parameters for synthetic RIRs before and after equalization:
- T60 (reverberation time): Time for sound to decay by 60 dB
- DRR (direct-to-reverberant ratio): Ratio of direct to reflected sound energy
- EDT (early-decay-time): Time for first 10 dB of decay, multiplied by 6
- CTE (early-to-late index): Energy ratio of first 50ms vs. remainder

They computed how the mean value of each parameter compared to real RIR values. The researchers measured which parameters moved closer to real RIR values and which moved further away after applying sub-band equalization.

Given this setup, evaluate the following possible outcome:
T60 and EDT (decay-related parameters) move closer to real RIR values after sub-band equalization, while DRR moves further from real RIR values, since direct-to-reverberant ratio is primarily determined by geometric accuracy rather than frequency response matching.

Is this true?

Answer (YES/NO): NO